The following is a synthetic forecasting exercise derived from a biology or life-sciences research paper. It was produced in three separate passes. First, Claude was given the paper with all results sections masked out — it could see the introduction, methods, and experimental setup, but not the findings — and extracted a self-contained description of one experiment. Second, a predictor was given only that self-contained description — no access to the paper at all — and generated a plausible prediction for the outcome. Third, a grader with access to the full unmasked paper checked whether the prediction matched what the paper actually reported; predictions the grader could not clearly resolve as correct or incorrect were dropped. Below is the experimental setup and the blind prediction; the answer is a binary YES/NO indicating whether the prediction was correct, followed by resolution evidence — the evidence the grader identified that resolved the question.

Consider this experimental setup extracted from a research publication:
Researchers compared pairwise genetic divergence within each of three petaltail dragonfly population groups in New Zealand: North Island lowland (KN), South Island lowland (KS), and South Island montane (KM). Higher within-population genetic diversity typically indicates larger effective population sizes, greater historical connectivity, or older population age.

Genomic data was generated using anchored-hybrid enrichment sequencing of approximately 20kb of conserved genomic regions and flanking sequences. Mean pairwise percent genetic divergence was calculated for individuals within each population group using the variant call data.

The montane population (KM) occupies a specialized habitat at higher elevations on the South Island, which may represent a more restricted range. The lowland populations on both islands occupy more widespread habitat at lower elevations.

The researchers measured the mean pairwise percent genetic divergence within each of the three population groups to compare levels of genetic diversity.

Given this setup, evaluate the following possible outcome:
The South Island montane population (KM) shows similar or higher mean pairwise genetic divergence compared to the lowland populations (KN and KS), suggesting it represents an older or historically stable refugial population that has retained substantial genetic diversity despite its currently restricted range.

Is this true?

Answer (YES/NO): YES